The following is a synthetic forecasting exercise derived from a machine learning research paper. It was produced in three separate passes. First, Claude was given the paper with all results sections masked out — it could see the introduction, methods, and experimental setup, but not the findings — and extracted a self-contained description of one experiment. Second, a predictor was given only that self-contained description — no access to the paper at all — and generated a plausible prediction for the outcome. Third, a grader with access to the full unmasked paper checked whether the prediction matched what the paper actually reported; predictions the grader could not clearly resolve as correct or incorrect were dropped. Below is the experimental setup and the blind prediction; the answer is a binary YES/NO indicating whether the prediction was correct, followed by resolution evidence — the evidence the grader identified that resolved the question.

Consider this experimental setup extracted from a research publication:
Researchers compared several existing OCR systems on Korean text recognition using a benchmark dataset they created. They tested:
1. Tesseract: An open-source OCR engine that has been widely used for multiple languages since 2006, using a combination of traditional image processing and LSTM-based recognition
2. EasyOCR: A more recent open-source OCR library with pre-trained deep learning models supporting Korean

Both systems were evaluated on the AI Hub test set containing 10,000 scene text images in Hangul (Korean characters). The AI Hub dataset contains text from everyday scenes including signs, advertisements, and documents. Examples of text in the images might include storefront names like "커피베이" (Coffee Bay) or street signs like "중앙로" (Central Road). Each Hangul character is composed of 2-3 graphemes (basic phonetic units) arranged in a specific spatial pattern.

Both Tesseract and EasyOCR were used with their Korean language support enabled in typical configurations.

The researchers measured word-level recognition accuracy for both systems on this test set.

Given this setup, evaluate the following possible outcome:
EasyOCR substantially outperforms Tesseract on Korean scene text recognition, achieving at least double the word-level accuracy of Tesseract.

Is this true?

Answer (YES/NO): YES